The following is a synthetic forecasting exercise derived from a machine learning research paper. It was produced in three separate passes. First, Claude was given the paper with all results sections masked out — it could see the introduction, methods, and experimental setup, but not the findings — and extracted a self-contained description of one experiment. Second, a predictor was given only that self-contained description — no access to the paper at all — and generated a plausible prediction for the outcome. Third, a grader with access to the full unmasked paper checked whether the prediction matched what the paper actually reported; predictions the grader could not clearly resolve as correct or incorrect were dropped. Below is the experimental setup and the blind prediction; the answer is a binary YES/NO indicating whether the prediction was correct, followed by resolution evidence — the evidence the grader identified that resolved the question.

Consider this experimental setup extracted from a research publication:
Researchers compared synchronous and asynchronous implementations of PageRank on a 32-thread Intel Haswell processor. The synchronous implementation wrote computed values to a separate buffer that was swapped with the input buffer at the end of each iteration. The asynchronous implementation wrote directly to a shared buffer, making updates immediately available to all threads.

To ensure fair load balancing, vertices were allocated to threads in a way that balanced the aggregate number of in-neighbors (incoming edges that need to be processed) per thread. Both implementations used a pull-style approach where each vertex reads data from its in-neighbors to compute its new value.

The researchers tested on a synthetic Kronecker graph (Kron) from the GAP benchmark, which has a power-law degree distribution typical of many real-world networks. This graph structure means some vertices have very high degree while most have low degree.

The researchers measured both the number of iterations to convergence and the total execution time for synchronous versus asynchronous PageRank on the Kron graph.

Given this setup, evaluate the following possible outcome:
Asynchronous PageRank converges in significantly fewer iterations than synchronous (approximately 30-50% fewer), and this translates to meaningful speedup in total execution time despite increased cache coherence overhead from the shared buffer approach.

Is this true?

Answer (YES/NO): NO